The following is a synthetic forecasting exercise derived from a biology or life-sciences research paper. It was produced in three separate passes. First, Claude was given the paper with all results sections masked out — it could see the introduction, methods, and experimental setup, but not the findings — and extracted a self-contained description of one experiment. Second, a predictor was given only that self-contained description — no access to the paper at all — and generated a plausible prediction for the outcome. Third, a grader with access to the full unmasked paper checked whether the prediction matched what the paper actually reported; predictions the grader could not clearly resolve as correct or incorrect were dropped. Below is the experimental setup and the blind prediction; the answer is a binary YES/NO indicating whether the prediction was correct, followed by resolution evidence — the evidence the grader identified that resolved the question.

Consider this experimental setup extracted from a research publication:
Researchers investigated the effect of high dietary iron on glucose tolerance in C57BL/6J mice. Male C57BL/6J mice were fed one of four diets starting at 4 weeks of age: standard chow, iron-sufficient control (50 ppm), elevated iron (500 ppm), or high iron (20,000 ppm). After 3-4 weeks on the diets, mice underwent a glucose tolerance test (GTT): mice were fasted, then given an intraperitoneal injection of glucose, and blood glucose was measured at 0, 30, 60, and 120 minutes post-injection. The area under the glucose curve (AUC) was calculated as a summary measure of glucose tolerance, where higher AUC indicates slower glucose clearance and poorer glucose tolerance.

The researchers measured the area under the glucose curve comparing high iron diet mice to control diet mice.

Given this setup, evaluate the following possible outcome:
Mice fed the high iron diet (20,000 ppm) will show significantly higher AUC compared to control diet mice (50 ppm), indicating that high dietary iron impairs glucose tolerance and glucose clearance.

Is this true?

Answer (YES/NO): NO